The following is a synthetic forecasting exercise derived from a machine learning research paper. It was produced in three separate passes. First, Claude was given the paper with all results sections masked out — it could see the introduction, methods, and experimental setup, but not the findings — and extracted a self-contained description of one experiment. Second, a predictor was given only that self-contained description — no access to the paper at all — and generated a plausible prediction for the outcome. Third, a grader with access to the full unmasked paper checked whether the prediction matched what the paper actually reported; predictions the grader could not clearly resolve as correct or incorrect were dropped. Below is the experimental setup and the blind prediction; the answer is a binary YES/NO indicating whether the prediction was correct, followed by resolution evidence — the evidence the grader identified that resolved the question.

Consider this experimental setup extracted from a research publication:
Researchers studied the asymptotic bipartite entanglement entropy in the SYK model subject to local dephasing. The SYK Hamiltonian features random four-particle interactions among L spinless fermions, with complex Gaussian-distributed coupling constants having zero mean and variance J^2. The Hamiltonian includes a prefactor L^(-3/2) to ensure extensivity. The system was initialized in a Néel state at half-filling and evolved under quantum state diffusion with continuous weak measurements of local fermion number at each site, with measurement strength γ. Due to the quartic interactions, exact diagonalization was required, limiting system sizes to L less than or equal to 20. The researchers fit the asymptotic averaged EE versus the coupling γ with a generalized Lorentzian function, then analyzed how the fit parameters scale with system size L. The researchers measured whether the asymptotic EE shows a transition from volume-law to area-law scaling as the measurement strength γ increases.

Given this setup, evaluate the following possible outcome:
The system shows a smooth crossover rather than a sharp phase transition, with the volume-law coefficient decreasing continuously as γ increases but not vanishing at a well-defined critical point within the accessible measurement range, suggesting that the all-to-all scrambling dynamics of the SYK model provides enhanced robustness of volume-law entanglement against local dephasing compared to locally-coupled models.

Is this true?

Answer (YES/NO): NO